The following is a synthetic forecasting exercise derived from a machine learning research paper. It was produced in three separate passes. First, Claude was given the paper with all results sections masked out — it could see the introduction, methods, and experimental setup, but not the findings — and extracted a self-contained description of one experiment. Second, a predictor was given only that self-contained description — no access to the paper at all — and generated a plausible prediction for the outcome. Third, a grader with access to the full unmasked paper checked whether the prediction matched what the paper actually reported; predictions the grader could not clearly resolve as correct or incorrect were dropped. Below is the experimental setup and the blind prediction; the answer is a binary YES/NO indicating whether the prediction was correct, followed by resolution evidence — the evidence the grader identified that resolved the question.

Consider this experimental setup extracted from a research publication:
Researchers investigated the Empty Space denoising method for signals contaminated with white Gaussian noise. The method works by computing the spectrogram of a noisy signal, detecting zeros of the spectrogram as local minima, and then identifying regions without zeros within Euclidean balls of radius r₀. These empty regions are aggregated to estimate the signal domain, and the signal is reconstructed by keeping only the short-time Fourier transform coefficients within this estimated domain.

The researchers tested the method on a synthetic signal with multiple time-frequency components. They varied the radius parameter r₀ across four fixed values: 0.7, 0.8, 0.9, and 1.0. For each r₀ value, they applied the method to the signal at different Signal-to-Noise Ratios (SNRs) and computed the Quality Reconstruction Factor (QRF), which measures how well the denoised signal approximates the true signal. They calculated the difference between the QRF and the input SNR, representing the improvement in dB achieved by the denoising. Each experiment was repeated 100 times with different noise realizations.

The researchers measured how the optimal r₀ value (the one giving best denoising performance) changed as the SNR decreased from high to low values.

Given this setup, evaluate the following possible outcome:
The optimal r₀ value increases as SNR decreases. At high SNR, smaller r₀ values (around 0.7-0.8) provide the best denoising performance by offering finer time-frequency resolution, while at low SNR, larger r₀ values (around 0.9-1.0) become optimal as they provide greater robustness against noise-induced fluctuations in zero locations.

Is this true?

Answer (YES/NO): NO